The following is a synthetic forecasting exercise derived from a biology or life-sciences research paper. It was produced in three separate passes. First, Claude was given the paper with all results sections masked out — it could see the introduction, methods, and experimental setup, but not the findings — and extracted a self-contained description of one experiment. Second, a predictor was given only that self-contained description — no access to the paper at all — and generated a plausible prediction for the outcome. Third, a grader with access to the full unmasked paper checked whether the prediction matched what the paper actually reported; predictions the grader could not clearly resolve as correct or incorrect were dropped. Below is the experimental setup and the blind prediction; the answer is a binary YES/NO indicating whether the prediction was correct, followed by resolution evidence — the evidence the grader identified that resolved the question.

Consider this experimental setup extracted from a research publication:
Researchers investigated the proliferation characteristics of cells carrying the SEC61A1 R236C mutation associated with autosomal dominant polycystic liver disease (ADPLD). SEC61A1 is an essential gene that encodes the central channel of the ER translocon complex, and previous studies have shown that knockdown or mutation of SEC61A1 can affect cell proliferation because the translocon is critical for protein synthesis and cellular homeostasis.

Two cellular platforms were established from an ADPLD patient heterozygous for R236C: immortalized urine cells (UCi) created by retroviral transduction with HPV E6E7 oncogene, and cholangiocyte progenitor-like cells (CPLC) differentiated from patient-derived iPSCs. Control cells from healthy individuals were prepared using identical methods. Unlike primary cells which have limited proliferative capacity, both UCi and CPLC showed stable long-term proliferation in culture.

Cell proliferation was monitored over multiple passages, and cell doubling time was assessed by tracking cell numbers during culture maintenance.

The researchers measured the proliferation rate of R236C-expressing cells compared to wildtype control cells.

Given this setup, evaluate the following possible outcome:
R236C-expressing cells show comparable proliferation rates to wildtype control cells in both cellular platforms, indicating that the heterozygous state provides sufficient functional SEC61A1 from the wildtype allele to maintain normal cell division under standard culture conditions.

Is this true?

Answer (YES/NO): NO